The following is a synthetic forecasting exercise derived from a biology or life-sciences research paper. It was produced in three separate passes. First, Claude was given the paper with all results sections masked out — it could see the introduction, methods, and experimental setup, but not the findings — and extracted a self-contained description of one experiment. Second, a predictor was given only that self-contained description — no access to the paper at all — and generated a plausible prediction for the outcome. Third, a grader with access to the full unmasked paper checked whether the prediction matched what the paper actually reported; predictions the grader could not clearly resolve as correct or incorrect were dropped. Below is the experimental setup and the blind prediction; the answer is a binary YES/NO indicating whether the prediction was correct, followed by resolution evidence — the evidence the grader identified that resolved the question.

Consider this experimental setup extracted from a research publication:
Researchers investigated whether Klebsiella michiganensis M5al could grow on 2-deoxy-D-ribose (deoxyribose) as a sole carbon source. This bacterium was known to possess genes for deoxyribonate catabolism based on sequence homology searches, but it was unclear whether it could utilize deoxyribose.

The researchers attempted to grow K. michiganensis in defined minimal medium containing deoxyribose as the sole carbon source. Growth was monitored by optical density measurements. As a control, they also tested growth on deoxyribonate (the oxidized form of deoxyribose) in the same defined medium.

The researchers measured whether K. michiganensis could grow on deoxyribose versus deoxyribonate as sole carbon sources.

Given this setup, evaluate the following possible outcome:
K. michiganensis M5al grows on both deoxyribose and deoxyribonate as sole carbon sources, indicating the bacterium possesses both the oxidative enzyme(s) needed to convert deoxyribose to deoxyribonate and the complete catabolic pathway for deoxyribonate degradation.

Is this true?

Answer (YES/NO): NO